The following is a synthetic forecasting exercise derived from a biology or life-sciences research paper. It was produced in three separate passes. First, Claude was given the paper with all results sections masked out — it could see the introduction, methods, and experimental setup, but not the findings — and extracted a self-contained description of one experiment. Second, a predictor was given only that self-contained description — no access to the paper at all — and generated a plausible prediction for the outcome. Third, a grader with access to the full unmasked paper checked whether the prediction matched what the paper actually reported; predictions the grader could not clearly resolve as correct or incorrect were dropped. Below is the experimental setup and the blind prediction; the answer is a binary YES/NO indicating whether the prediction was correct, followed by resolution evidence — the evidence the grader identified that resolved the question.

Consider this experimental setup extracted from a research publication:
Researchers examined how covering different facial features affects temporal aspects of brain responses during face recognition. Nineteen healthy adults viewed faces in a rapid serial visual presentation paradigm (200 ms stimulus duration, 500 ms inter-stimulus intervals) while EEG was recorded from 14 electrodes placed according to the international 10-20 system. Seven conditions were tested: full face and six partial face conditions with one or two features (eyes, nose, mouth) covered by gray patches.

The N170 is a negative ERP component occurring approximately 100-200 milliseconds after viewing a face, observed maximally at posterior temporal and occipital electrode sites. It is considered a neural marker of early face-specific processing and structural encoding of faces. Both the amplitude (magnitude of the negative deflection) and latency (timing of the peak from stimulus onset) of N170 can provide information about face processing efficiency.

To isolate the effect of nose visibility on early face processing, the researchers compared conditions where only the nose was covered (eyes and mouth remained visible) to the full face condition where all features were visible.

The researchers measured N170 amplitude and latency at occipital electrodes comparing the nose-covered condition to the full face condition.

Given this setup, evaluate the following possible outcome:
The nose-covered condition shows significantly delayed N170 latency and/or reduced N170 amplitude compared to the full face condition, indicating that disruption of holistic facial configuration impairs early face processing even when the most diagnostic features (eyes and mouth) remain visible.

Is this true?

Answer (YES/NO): NO